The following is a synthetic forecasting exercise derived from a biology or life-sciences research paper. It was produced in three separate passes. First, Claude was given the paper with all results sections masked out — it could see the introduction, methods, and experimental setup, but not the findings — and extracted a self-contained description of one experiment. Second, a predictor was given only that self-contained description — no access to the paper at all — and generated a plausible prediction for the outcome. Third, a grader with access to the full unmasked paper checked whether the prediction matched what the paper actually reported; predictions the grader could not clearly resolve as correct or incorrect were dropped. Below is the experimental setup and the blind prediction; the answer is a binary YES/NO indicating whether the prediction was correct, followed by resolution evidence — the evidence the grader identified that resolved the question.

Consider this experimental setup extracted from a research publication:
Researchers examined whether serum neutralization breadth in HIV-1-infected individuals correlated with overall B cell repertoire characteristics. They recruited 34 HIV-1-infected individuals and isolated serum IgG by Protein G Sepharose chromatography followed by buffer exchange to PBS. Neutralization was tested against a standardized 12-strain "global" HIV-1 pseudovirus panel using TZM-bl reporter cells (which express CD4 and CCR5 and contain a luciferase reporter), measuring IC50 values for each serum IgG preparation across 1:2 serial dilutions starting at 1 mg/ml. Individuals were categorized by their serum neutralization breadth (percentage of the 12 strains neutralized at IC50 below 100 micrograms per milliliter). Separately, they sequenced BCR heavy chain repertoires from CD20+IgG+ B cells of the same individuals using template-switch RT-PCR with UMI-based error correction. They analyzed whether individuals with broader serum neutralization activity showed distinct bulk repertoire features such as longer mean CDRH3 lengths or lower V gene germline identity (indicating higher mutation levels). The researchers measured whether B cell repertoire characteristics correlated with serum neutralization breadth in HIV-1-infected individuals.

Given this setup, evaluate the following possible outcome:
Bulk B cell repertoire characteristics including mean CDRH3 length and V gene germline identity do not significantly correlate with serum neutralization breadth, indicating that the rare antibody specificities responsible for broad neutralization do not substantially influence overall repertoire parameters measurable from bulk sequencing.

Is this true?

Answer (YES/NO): YES